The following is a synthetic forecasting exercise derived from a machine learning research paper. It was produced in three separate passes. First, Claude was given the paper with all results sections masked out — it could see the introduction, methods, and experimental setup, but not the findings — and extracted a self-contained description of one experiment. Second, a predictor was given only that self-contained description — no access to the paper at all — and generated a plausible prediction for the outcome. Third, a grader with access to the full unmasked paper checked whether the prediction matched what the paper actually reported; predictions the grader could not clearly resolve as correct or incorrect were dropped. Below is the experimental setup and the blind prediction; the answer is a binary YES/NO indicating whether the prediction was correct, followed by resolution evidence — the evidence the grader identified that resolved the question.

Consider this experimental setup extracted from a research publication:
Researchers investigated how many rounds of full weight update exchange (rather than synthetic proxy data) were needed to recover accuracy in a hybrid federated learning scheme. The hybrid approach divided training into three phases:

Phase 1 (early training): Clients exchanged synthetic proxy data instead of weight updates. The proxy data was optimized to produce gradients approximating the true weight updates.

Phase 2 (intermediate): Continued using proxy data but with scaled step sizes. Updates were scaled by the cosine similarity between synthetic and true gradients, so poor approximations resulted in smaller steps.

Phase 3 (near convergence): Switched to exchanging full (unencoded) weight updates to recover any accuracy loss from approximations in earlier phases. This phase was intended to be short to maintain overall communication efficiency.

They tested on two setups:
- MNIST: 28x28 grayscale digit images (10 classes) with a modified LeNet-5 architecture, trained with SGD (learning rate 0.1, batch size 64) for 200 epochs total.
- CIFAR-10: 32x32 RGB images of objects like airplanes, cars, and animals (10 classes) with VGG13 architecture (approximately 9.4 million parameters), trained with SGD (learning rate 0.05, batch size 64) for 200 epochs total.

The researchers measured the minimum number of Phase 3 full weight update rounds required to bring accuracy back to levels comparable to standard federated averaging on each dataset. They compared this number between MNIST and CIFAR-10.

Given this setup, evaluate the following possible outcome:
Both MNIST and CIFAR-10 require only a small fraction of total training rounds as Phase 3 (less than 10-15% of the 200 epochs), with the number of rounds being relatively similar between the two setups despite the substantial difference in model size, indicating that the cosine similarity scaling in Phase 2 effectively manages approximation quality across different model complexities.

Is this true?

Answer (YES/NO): NO